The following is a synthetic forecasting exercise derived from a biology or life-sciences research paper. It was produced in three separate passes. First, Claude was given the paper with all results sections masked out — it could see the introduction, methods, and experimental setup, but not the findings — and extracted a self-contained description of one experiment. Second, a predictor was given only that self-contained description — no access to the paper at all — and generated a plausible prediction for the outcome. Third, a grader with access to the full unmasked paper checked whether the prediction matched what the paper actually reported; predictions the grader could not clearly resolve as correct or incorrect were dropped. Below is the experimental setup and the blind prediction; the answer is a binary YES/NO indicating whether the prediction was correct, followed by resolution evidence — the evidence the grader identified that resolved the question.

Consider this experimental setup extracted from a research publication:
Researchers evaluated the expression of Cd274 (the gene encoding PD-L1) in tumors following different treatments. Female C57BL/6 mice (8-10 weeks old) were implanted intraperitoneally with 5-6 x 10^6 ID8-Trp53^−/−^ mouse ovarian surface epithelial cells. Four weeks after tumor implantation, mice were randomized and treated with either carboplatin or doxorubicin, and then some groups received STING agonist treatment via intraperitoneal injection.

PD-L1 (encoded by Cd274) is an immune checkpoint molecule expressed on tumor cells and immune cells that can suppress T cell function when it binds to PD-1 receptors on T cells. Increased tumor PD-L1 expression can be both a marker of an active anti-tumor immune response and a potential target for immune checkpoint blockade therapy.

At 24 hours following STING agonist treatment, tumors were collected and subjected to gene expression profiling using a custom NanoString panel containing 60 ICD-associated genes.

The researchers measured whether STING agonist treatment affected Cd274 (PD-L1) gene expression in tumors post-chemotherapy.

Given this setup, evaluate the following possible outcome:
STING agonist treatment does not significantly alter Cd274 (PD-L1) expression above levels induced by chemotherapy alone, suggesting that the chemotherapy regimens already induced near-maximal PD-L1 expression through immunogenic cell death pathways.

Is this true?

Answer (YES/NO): NO